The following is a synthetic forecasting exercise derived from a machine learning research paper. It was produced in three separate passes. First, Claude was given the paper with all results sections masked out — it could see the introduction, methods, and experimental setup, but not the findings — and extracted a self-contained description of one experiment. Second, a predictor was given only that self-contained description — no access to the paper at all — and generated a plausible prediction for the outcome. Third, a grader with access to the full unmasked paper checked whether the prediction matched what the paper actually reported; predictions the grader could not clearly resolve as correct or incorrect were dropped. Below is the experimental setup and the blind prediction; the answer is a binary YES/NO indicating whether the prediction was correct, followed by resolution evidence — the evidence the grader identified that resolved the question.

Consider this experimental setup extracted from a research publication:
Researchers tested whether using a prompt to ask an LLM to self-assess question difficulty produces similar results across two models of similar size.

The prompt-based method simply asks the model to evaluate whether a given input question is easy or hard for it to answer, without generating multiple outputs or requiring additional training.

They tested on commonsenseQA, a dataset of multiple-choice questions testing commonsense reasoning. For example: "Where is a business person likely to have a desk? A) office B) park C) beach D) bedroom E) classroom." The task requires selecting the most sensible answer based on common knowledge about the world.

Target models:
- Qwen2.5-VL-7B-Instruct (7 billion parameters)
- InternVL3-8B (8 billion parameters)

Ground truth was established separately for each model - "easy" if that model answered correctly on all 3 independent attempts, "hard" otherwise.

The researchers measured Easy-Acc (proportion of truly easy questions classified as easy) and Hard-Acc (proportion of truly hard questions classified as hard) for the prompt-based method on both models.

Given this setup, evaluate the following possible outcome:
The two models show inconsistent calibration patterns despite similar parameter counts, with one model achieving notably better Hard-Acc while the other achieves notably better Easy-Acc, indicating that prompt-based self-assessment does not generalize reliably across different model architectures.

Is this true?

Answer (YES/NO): YES